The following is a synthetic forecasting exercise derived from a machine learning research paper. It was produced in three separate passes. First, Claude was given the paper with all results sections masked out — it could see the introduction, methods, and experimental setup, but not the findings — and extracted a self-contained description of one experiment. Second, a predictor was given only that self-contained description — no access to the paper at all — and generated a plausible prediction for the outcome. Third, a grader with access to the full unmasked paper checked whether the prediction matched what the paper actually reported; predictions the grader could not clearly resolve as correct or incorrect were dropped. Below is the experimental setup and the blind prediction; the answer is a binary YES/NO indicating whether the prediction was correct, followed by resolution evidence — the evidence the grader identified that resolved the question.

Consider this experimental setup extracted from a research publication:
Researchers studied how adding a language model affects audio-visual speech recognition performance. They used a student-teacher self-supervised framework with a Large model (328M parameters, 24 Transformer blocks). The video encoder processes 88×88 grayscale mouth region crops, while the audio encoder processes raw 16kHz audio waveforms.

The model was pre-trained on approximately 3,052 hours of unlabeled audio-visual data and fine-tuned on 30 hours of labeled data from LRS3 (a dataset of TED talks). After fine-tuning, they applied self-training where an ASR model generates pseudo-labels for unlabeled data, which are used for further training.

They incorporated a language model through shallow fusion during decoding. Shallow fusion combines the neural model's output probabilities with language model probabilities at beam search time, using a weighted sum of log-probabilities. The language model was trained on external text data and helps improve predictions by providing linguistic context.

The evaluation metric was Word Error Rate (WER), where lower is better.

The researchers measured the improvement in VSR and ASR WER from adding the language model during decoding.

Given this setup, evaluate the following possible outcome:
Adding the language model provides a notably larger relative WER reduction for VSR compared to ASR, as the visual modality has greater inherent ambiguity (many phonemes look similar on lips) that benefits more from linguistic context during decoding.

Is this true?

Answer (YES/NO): NO